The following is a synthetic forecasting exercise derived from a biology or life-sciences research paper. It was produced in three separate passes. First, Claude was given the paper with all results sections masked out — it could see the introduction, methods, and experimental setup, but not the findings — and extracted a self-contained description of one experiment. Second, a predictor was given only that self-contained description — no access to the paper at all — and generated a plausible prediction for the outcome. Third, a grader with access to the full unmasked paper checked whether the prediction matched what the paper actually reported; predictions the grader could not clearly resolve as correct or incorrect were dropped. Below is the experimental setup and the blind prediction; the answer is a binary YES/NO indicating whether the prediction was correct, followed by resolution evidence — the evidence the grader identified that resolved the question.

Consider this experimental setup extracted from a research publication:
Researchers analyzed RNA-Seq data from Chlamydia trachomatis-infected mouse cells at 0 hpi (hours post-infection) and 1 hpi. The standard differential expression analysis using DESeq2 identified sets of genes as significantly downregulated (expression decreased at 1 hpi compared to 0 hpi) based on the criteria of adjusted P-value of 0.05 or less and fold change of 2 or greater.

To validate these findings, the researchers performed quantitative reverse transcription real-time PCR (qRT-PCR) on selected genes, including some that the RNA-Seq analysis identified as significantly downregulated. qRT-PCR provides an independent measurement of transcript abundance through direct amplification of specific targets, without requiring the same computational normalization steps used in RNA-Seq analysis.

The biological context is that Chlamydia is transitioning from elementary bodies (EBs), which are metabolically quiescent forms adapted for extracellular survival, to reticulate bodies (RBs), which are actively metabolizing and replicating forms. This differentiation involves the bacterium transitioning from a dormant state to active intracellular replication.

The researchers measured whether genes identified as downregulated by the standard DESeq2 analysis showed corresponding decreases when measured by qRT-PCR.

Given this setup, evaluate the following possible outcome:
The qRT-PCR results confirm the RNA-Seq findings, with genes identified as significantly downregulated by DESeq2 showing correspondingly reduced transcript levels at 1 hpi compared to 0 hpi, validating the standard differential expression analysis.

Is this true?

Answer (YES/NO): NO